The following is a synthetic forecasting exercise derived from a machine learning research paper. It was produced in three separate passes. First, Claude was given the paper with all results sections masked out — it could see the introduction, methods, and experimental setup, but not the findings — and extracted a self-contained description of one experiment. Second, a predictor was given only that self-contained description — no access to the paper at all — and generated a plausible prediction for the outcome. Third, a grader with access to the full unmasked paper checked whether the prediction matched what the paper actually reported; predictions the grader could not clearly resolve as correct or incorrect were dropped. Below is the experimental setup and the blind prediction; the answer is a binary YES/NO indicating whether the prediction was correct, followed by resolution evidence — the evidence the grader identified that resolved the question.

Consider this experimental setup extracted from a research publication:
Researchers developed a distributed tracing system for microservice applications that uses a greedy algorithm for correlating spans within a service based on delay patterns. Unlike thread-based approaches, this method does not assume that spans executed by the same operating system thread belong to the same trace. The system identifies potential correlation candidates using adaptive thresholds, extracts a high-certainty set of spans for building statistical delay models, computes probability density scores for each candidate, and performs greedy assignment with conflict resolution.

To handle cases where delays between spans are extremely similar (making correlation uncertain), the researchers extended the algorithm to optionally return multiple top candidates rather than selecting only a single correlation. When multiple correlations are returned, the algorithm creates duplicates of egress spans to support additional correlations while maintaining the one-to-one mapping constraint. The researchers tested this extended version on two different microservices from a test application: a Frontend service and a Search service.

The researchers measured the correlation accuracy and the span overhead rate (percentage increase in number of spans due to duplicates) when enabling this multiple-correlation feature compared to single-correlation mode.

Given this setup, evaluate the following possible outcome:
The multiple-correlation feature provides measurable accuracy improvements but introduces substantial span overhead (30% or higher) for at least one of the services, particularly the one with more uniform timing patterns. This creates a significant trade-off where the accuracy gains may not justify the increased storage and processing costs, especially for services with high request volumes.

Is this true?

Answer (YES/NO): NO